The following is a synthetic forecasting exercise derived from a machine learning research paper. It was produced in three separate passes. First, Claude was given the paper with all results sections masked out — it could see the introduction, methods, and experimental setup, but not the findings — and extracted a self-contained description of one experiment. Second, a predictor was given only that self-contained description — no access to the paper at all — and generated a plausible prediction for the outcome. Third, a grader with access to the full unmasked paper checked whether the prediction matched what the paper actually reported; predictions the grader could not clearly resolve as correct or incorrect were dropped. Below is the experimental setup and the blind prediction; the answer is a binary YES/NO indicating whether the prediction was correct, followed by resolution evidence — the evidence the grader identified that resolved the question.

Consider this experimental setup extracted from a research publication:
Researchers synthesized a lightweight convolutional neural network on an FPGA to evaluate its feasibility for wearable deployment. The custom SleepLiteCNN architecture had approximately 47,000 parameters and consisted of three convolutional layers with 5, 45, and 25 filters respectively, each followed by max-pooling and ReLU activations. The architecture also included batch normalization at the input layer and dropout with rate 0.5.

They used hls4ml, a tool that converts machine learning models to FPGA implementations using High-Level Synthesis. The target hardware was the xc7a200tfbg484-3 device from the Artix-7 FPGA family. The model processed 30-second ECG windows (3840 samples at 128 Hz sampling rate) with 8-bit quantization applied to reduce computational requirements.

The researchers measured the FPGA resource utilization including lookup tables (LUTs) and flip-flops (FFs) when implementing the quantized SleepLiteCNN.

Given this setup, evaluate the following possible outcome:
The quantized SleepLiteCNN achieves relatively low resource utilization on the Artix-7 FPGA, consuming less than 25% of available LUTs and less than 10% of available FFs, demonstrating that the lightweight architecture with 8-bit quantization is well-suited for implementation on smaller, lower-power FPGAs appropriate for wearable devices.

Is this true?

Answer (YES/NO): NO